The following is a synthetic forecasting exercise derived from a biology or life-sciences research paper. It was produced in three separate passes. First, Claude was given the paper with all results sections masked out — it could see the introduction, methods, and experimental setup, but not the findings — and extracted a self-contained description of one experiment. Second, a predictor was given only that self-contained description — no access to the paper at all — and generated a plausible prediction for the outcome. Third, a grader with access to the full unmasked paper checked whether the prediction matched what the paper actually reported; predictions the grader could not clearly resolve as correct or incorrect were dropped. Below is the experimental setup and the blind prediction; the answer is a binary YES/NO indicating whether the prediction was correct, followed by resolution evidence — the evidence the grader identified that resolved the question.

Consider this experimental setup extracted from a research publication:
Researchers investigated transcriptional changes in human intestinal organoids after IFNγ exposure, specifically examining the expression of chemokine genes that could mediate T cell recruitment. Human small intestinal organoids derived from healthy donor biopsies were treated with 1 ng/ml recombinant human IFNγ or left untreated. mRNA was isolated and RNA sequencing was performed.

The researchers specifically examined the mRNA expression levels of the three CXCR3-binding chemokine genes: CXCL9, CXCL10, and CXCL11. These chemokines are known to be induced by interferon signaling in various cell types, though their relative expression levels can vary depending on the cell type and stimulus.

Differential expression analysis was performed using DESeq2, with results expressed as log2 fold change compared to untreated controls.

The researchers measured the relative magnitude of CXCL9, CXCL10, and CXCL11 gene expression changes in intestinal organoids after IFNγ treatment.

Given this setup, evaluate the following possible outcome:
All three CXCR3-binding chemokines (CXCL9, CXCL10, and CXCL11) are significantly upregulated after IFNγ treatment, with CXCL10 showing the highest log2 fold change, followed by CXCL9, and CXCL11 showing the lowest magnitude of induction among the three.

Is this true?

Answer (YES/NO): NO